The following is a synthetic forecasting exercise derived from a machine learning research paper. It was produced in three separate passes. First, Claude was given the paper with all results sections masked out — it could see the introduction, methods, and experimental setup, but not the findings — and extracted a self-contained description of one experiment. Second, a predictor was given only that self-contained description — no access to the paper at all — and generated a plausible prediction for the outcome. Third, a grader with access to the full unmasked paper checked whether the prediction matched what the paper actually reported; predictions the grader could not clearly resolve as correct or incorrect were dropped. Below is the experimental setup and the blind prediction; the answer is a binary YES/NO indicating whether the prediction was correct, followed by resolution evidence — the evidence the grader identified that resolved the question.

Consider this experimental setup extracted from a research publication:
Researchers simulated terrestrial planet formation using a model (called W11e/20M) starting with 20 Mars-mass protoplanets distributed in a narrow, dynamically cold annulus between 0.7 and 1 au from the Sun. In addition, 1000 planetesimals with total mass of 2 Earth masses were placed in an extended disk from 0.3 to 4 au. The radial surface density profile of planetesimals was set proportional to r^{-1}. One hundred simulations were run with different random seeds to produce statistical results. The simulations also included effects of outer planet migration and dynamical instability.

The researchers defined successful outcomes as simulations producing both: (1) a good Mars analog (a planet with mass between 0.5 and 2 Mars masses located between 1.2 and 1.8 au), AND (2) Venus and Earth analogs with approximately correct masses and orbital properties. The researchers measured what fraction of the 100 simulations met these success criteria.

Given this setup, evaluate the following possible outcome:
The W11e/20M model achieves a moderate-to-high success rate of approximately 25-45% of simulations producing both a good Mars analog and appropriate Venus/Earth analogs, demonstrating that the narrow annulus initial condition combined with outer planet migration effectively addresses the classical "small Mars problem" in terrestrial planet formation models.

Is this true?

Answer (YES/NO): NO